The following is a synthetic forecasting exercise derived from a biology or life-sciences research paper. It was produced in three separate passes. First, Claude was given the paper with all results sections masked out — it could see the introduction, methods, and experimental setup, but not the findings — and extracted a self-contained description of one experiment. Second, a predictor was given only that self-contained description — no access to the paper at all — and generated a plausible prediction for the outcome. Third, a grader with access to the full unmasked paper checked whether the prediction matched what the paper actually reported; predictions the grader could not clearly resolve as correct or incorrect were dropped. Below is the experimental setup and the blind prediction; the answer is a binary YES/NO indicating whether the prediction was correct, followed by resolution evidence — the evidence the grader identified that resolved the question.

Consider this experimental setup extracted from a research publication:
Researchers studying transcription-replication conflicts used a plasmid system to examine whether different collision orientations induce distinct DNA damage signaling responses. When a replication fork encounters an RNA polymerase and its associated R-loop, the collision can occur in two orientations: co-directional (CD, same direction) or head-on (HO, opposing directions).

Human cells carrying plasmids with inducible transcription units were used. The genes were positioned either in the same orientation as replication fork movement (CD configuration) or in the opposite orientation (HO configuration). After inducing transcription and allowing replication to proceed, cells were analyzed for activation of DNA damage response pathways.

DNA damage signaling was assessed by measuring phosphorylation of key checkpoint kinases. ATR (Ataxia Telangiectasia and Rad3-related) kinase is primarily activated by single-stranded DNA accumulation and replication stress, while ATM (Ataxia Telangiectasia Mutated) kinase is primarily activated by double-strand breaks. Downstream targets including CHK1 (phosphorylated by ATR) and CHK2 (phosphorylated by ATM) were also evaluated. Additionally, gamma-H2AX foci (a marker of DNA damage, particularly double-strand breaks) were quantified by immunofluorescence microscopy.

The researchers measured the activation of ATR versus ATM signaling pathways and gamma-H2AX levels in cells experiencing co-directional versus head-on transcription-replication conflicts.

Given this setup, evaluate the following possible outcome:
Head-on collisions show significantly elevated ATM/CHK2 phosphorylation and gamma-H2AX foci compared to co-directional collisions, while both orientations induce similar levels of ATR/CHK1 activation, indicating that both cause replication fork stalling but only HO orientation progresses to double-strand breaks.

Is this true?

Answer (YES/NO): NO